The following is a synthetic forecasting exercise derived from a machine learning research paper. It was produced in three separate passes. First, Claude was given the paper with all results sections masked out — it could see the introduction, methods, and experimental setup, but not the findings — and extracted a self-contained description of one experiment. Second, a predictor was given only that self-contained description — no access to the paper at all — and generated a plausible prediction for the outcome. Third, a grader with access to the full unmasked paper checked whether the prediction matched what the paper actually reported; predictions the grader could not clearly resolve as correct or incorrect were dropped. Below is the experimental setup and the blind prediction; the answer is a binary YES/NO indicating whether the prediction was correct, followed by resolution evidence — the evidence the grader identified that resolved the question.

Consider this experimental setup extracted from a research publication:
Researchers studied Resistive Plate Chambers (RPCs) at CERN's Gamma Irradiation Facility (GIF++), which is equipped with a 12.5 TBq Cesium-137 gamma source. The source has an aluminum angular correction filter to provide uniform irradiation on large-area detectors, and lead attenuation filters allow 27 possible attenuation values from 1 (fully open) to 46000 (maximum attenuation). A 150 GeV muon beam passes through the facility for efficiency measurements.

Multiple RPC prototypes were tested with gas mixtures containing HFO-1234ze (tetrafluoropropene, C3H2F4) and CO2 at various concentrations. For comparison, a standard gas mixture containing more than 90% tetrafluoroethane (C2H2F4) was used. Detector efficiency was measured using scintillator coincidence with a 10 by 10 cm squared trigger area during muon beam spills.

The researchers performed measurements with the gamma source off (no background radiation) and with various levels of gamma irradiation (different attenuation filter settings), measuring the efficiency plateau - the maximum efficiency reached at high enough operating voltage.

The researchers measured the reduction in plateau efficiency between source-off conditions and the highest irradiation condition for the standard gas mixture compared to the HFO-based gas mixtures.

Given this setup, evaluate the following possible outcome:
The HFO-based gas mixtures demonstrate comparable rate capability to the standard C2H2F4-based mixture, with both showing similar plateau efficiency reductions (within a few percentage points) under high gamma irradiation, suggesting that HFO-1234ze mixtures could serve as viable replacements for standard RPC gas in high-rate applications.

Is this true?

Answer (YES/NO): NO